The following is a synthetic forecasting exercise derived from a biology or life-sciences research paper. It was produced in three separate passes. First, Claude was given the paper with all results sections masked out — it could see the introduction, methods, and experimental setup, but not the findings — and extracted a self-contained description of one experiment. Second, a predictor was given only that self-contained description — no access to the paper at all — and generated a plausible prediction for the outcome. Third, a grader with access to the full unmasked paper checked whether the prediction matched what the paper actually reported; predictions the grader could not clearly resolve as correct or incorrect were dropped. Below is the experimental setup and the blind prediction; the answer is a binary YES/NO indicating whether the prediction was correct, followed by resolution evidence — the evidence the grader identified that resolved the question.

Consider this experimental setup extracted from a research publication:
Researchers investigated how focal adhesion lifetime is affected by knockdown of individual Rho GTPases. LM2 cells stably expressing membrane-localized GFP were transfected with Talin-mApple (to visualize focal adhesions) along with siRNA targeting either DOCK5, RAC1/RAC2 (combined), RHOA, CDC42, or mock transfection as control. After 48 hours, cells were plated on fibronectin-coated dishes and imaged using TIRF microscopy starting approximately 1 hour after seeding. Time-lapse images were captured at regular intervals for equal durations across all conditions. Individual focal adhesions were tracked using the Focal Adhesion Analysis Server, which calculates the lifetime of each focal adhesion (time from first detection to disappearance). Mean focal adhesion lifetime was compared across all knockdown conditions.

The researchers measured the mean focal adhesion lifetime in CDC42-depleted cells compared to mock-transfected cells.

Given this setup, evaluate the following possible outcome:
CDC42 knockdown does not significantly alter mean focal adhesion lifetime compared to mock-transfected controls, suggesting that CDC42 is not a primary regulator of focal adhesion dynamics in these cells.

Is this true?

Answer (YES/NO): NO